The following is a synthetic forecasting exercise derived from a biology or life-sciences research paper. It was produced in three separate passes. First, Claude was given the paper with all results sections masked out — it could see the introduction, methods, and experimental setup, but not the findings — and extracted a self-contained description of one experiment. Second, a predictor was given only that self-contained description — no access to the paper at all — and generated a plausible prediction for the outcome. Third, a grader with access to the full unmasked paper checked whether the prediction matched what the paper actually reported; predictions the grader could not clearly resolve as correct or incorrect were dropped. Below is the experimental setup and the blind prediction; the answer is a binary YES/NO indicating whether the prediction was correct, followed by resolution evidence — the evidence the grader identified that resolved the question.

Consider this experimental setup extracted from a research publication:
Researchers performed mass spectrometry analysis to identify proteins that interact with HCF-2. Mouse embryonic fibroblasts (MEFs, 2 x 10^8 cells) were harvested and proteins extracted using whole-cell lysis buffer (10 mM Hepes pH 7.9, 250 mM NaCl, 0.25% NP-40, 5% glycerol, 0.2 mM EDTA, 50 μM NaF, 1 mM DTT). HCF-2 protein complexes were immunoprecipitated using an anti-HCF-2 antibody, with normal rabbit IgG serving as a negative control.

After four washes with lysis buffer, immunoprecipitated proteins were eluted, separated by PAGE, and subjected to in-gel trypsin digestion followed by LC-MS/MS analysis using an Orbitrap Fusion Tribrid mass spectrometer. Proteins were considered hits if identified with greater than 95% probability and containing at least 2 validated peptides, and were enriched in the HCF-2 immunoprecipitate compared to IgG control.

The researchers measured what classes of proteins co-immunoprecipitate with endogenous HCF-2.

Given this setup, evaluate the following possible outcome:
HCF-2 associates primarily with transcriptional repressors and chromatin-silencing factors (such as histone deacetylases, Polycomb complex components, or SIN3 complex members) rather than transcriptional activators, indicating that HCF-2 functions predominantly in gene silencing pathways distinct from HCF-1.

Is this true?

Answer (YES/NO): NO